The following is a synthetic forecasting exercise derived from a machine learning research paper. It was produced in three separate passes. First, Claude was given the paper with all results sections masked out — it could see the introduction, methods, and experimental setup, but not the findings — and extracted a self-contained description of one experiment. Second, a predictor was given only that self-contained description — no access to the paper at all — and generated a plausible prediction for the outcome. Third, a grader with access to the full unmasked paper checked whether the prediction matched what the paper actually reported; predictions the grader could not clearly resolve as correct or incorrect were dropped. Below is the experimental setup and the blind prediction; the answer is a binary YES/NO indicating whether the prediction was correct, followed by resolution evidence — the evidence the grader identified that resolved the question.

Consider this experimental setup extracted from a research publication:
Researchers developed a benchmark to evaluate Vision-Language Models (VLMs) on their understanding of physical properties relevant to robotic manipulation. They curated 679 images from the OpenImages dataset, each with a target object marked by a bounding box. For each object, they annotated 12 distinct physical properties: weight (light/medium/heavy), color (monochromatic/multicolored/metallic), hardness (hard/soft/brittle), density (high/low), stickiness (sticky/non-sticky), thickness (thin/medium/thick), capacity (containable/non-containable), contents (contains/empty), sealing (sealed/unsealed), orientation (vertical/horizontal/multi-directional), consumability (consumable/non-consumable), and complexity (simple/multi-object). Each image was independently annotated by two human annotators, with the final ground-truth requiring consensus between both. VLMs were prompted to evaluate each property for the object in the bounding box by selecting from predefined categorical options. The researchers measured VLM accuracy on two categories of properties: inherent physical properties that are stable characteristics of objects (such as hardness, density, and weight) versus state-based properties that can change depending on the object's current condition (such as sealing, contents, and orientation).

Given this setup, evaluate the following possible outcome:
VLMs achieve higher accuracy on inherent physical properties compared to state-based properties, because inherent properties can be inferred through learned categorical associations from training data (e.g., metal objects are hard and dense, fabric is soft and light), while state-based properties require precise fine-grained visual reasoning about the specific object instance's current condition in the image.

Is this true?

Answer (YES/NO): NO